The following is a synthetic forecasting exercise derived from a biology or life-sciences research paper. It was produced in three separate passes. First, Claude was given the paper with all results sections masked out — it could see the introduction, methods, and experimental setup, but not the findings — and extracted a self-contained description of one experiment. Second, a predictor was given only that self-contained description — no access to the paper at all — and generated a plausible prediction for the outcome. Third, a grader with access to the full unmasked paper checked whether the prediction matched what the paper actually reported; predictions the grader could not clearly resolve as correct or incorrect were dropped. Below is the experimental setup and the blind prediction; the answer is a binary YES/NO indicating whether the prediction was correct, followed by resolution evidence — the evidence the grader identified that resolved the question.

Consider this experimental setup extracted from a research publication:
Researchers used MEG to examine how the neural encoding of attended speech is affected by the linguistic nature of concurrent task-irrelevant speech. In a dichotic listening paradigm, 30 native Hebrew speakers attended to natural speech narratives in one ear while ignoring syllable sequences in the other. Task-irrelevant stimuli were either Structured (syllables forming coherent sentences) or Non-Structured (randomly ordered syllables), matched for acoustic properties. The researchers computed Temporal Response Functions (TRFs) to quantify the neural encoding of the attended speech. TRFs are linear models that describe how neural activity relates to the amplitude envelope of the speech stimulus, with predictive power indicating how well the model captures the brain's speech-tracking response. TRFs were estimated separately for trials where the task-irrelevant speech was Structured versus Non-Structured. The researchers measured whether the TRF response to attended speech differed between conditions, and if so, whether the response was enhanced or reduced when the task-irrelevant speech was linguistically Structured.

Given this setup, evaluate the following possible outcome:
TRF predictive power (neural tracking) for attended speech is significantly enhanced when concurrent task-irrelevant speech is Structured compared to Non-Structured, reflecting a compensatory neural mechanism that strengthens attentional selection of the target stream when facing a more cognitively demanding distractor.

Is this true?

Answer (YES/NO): YES